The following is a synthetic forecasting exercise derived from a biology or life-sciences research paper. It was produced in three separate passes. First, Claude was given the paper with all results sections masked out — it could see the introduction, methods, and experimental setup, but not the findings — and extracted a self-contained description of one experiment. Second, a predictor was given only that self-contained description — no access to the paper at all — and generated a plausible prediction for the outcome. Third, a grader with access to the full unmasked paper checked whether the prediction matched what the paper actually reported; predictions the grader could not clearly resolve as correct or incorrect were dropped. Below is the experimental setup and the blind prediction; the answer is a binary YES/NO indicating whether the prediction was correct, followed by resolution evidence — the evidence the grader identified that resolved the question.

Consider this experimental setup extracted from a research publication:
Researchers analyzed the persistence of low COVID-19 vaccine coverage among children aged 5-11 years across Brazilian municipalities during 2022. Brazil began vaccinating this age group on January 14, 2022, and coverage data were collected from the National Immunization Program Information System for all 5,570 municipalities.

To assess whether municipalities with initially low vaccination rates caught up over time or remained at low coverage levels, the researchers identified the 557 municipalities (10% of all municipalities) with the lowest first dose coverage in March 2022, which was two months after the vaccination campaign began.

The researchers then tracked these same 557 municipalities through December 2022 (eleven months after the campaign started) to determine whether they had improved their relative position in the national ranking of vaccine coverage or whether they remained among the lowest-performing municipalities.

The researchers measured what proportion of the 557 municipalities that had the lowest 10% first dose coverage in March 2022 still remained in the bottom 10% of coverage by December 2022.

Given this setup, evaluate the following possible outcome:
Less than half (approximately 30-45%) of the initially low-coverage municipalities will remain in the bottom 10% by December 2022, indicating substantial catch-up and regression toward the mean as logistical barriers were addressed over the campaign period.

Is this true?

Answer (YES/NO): NO